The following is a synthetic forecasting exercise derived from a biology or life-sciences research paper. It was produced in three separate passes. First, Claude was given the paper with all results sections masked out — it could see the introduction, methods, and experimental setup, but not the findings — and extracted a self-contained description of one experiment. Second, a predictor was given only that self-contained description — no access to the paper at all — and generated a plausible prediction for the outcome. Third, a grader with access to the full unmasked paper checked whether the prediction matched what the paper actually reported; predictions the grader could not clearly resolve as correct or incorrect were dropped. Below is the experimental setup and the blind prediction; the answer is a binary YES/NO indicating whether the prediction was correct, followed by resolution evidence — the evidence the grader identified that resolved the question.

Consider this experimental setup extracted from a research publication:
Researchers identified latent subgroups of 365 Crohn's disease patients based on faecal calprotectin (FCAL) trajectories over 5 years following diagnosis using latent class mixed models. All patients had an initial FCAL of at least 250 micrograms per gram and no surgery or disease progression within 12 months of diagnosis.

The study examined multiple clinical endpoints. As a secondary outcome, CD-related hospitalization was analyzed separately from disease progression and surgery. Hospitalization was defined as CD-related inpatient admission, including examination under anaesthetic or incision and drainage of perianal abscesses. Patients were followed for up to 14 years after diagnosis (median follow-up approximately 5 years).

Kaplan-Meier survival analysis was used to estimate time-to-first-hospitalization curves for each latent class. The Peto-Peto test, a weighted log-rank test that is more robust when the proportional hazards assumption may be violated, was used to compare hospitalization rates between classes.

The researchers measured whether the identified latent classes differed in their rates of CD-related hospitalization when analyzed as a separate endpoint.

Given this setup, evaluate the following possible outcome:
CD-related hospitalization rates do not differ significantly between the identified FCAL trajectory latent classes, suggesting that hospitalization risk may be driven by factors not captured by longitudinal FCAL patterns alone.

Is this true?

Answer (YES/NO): NO